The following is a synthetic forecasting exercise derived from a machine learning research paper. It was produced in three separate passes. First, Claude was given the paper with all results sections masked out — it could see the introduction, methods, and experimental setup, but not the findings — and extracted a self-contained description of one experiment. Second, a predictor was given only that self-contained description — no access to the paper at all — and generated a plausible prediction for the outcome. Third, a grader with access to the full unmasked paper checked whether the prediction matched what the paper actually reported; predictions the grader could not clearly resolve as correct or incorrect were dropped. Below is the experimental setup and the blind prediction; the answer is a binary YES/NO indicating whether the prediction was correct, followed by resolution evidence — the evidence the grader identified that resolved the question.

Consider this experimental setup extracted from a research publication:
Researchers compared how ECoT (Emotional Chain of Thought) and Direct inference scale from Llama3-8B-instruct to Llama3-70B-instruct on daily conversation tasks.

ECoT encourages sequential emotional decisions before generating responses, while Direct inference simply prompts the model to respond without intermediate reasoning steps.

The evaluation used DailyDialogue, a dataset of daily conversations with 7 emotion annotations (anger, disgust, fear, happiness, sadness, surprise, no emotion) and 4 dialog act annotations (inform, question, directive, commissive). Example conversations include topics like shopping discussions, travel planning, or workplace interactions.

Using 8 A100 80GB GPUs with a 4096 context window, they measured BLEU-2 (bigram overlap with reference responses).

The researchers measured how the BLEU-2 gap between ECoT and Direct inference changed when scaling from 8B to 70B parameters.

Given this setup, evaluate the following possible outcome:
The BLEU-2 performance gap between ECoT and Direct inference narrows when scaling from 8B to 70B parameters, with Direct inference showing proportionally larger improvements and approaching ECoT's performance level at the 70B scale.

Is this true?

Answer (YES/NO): NO